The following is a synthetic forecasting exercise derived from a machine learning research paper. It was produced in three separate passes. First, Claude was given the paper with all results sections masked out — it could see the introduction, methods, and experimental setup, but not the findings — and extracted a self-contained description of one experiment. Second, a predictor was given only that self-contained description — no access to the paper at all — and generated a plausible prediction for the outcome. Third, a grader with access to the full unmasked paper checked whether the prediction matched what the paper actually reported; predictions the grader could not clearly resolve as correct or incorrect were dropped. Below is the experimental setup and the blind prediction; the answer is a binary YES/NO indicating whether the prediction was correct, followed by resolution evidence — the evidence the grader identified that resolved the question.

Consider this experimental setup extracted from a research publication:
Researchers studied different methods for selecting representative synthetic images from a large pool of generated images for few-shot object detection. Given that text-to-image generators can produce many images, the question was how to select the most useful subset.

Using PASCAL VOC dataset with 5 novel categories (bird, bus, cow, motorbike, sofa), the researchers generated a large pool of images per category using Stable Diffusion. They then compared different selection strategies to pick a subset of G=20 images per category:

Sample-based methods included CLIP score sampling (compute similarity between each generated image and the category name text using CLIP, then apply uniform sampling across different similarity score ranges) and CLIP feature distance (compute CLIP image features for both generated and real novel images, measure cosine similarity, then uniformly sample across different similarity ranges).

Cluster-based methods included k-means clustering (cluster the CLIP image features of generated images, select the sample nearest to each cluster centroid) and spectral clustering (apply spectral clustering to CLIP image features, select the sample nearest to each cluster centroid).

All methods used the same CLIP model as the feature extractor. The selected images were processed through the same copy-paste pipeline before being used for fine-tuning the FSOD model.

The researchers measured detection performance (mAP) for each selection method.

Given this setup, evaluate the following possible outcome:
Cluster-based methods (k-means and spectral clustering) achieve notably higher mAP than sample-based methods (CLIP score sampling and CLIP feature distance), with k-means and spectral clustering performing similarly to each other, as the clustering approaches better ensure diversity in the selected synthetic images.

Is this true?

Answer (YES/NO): NO